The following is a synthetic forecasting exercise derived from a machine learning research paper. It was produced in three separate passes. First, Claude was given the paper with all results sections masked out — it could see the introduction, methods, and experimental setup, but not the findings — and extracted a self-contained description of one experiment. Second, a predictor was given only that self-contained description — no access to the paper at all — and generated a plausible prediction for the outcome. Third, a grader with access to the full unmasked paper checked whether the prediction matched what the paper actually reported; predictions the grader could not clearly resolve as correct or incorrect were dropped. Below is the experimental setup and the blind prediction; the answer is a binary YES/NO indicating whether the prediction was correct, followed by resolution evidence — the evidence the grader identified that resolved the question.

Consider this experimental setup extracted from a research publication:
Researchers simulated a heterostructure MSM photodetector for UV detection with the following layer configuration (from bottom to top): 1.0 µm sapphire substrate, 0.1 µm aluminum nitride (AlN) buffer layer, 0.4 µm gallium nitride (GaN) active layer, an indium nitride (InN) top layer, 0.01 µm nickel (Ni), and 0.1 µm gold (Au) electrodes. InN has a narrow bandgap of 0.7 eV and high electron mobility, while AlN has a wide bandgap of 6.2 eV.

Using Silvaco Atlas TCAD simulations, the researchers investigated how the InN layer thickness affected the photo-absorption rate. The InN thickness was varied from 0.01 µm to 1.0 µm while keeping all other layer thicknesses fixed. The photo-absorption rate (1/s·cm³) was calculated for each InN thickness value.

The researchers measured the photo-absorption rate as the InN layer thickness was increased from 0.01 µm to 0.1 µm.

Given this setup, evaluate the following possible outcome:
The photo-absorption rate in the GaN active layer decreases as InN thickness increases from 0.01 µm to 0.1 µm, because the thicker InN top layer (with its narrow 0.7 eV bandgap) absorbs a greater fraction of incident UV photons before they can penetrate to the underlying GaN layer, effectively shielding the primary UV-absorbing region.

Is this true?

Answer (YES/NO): YES